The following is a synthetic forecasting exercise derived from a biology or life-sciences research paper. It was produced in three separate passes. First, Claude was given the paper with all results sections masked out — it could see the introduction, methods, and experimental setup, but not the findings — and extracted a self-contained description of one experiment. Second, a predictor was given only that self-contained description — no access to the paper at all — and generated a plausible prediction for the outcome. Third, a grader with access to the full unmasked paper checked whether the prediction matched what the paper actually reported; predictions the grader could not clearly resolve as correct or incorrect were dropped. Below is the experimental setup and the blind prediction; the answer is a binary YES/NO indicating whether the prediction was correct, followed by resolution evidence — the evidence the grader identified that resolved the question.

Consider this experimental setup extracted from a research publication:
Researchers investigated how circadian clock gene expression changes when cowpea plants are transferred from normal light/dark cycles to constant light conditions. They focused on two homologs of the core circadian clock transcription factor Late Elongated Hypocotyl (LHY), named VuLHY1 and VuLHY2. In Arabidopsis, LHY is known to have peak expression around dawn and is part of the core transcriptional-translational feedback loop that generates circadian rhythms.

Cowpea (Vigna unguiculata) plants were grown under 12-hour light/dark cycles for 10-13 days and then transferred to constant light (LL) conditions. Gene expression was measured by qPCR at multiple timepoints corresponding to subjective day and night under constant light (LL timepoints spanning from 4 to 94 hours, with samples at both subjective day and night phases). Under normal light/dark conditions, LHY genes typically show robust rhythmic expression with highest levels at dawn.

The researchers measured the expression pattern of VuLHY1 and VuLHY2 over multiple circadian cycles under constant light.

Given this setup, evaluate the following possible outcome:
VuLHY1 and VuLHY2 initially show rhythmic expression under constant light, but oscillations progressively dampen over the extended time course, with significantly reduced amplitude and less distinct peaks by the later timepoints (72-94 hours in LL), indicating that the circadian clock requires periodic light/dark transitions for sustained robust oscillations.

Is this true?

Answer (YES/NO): YES